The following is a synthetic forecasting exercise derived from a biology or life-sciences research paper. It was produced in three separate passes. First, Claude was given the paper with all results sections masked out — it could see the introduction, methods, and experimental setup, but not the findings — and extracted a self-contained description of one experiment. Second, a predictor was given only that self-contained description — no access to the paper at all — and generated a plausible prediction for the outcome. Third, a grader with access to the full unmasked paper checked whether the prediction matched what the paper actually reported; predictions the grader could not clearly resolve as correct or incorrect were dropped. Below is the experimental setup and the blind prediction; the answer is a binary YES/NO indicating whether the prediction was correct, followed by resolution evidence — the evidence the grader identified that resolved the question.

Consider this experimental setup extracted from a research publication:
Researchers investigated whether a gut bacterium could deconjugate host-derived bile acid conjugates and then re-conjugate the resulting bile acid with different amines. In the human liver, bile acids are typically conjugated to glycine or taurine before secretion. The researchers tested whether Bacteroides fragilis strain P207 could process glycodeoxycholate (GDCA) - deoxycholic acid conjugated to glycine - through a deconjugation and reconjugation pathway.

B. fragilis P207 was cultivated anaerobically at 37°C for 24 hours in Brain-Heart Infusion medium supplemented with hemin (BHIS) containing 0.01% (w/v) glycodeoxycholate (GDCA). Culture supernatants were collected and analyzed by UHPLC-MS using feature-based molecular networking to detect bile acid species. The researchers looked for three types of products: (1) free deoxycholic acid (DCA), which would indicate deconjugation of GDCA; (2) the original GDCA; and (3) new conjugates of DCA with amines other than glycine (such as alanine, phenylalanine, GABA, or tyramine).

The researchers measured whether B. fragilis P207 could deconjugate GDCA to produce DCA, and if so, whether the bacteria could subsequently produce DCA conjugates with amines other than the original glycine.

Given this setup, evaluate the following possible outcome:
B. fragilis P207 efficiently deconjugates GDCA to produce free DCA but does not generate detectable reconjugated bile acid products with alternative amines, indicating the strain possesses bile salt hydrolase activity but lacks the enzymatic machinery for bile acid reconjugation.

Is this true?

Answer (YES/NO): NO